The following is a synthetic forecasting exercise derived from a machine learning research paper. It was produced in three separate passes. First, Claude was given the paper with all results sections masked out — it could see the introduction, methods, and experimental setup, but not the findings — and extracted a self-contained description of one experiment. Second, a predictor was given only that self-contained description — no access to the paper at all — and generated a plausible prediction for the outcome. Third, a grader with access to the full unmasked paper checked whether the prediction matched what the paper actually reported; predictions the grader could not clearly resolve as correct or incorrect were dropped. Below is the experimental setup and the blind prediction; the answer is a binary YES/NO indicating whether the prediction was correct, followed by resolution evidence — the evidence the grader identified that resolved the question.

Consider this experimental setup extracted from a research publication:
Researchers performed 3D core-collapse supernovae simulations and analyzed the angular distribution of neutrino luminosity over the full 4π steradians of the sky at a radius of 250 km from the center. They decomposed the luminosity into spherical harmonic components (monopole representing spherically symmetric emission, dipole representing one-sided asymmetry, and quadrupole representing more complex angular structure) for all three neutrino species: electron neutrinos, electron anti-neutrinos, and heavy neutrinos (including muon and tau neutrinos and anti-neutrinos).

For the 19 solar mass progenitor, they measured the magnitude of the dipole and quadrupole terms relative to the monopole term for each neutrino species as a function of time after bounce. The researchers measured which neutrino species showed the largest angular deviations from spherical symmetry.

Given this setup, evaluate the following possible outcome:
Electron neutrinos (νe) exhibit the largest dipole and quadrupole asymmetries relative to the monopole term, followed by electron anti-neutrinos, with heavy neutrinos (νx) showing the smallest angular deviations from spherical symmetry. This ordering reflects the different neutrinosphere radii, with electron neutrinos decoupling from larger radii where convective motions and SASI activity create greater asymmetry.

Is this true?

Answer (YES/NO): NO